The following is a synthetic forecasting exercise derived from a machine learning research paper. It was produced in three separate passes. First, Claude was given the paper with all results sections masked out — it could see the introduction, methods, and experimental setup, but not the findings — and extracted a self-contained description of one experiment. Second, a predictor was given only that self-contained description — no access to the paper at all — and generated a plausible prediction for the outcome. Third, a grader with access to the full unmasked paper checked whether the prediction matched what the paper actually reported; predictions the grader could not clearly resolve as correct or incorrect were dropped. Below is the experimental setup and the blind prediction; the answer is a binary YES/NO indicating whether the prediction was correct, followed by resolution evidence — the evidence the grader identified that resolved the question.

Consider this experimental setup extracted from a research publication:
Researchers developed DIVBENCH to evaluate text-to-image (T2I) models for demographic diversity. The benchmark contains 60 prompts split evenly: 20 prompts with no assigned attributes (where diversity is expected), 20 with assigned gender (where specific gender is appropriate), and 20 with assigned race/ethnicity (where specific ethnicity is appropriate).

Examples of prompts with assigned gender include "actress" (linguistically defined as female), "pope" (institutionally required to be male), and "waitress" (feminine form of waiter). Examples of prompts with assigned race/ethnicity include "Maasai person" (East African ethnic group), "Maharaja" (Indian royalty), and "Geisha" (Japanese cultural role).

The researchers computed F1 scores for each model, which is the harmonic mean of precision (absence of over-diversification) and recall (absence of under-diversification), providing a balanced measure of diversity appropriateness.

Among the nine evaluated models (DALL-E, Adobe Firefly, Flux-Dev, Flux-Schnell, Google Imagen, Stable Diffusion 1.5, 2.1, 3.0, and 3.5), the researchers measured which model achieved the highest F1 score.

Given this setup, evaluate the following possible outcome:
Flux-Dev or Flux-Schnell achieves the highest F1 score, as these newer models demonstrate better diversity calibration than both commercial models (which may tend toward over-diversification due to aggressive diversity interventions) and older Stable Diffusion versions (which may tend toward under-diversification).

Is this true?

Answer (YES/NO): NO